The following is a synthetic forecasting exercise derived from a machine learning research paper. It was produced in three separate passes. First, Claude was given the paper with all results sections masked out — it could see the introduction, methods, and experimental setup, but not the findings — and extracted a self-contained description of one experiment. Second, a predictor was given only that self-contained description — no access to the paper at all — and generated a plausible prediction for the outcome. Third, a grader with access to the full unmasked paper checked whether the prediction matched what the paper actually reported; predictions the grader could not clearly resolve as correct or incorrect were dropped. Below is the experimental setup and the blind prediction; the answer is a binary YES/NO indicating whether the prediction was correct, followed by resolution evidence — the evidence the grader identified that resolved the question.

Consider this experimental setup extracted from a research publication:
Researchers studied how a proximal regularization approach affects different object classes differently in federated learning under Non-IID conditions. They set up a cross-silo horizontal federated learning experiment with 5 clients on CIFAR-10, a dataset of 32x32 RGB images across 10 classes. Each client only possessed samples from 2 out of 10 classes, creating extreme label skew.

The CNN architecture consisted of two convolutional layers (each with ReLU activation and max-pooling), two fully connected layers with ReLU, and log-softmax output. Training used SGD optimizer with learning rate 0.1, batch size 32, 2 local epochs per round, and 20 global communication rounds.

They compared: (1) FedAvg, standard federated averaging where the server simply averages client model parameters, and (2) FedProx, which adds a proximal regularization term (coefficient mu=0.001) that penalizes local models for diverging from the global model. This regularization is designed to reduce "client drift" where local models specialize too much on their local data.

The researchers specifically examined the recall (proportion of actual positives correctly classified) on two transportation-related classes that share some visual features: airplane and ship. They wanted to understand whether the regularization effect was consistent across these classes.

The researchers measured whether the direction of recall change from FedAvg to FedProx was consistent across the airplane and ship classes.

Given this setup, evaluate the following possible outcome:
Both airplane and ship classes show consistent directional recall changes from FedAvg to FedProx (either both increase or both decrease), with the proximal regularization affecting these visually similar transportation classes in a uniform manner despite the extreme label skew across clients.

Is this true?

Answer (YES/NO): NO